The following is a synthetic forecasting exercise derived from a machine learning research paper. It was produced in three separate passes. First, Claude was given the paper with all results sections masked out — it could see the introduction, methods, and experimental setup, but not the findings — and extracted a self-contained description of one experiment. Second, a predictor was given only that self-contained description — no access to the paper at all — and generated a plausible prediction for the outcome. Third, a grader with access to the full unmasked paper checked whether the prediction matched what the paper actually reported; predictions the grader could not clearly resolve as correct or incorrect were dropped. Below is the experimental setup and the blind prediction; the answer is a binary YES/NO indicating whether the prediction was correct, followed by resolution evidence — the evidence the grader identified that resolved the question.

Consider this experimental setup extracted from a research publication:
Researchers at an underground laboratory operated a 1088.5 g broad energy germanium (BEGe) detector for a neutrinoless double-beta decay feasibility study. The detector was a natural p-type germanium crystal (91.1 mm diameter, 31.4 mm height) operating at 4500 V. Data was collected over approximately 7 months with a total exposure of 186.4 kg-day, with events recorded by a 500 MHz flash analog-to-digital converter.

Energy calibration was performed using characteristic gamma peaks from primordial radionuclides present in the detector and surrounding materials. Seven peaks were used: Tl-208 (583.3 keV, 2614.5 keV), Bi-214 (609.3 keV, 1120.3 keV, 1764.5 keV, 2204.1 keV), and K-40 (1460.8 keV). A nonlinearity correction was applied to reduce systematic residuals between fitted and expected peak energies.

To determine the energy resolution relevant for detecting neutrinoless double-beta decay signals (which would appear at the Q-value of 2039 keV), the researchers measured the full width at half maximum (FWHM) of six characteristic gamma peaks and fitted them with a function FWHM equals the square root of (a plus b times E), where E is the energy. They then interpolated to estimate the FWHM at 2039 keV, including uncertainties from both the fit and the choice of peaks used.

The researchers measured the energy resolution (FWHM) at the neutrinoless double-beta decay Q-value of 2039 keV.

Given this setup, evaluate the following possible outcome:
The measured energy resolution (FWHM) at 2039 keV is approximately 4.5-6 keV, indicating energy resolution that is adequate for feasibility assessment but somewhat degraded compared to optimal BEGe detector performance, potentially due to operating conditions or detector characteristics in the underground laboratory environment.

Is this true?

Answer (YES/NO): NO